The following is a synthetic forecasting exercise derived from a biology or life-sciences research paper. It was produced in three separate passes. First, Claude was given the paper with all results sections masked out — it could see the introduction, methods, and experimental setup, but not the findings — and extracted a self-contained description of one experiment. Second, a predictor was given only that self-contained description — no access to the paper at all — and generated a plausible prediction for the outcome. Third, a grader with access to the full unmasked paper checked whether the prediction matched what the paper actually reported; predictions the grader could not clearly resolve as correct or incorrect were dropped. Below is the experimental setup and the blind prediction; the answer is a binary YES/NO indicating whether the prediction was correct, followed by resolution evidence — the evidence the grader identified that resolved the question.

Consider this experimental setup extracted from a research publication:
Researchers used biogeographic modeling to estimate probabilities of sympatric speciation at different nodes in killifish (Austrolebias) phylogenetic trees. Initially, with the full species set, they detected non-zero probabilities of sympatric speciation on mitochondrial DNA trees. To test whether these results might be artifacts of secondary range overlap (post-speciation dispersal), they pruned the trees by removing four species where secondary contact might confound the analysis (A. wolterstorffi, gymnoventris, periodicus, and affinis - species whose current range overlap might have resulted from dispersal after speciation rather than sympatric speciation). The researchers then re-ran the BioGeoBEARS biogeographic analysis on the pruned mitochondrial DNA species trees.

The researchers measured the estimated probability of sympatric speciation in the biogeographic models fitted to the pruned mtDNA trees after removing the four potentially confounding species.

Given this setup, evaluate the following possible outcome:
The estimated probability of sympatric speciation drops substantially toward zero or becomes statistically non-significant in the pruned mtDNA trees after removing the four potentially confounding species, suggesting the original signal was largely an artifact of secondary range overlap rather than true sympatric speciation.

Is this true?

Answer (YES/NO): YES